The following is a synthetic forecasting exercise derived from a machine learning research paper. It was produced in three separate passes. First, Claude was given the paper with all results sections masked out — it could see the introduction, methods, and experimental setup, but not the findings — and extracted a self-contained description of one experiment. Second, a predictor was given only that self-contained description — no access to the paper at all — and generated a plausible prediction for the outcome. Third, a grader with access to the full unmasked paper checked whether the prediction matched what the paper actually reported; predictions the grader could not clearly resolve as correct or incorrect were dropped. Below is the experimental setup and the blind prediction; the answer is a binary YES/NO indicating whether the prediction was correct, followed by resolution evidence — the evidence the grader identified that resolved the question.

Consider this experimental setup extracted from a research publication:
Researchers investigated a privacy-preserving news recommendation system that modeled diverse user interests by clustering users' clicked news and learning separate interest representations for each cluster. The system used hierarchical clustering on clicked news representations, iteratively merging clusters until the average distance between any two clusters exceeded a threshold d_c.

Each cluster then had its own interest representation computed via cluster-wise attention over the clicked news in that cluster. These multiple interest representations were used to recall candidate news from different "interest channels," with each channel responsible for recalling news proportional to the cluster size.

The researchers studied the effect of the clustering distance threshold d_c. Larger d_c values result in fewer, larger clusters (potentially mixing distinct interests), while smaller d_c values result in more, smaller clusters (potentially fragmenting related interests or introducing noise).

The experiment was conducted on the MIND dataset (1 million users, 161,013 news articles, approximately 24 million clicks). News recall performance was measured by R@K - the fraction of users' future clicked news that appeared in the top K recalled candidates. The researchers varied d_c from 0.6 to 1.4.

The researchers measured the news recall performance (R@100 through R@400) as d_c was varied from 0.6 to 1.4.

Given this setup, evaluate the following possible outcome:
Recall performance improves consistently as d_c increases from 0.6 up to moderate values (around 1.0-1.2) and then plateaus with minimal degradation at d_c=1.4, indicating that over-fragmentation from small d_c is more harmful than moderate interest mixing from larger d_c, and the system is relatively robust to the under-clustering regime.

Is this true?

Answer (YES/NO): NO